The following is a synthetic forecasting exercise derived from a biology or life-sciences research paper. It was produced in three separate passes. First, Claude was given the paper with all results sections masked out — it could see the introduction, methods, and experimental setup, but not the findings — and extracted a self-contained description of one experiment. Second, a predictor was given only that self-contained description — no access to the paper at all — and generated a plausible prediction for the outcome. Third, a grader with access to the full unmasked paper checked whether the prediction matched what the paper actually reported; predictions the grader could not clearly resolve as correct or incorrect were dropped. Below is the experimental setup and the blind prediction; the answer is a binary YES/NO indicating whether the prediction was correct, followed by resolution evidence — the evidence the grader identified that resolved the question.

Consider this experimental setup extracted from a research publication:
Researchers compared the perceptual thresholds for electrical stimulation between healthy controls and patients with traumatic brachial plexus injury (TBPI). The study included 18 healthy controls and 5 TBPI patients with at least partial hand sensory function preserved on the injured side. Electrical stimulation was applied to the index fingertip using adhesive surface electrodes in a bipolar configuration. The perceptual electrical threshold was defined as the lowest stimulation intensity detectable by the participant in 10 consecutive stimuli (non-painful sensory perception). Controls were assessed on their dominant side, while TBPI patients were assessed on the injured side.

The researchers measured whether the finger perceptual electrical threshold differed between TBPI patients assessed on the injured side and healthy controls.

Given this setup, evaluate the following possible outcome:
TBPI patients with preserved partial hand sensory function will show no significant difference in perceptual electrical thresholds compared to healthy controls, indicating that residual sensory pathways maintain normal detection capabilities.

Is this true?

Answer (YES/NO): NO